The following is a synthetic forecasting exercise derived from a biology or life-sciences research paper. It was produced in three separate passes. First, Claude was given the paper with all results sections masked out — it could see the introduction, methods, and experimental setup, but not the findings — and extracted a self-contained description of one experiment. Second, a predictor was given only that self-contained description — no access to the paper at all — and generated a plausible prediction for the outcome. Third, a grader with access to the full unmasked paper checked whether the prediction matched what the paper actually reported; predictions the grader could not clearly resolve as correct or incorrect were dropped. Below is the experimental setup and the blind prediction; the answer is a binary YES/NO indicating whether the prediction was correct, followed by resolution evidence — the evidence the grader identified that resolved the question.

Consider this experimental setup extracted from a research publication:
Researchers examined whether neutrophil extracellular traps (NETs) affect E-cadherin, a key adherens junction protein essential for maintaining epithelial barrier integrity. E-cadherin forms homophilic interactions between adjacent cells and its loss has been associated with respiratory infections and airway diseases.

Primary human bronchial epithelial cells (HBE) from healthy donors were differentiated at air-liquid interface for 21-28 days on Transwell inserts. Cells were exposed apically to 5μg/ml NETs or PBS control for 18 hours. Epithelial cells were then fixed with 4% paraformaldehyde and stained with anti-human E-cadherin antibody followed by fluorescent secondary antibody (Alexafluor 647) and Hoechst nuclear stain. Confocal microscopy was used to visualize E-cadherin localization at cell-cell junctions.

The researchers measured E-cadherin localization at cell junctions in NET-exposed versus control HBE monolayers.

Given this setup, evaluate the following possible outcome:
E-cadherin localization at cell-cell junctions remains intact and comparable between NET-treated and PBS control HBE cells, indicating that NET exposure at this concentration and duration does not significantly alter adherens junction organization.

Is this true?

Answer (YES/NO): NO